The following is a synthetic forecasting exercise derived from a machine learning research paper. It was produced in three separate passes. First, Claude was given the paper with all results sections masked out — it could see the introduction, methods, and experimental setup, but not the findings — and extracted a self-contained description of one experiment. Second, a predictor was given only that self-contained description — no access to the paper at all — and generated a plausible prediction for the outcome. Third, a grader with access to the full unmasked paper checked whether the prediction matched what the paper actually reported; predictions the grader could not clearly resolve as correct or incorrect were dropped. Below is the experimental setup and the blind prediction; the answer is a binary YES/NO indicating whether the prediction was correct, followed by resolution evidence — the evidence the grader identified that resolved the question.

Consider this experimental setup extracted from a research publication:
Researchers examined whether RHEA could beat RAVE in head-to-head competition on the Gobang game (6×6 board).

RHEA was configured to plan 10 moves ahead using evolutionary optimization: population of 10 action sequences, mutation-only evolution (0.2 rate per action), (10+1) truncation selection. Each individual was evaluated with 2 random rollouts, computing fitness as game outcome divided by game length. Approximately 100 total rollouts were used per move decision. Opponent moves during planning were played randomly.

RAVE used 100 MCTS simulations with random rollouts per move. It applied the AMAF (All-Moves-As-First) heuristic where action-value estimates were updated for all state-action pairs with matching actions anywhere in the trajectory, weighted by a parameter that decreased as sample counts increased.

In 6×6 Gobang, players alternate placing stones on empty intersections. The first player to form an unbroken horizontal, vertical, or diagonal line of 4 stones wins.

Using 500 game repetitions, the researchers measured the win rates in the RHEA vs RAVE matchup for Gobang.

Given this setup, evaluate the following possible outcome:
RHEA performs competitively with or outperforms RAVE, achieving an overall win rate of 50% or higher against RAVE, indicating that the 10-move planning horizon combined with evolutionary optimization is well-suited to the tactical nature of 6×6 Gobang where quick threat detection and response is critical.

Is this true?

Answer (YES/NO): NO